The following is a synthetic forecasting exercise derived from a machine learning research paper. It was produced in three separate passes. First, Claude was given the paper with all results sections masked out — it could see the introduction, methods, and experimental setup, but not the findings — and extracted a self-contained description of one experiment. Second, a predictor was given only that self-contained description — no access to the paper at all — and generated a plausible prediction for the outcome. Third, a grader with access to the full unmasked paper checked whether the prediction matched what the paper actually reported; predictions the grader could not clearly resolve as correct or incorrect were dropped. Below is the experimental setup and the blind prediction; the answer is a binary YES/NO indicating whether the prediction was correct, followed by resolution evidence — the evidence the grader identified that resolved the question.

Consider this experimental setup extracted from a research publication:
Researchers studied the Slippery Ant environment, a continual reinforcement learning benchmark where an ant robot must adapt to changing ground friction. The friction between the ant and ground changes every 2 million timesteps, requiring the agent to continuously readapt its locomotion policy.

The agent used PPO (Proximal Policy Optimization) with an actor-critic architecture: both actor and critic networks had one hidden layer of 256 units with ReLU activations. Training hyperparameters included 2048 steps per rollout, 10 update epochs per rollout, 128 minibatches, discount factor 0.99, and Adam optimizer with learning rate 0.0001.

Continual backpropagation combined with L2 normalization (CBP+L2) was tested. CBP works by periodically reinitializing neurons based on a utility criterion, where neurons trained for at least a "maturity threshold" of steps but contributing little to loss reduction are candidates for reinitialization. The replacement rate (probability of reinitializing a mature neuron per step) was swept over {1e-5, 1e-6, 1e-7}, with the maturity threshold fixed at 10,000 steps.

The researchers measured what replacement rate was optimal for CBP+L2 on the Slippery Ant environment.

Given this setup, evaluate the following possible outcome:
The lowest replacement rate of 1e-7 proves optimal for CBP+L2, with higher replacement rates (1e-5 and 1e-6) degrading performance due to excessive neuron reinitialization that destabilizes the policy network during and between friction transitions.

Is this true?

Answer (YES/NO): YES